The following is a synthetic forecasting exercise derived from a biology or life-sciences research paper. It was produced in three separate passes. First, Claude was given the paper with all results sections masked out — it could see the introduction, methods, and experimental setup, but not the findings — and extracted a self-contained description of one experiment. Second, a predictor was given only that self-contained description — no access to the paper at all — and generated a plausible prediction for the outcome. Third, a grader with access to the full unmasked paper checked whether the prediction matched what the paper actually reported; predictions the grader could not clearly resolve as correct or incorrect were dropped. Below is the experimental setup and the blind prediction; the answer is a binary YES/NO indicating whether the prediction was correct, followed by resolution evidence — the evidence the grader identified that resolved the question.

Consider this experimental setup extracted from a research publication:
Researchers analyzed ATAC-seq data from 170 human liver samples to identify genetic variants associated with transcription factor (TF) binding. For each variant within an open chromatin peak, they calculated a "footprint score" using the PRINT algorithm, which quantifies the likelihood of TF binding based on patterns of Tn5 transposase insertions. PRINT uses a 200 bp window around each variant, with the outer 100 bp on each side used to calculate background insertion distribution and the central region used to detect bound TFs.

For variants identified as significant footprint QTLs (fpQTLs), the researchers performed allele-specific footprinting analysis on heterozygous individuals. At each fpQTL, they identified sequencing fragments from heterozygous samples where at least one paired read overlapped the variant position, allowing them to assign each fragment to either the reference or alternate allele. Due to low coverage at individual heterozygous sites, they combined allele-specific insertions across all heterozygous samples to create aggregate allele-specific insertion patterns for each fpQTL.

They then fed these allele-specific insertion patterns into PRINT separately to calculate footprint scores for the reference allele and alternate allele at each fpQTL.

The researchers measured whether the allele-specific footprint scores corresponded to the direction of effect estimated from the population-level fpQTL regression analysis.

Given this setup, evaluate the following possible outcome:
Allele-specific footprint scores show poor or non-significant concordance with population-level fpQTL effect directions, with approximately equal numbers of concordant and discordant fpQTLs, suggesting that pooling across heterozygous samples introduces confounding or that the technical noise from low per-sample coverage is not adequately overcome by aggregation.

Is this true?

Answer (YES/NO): NO